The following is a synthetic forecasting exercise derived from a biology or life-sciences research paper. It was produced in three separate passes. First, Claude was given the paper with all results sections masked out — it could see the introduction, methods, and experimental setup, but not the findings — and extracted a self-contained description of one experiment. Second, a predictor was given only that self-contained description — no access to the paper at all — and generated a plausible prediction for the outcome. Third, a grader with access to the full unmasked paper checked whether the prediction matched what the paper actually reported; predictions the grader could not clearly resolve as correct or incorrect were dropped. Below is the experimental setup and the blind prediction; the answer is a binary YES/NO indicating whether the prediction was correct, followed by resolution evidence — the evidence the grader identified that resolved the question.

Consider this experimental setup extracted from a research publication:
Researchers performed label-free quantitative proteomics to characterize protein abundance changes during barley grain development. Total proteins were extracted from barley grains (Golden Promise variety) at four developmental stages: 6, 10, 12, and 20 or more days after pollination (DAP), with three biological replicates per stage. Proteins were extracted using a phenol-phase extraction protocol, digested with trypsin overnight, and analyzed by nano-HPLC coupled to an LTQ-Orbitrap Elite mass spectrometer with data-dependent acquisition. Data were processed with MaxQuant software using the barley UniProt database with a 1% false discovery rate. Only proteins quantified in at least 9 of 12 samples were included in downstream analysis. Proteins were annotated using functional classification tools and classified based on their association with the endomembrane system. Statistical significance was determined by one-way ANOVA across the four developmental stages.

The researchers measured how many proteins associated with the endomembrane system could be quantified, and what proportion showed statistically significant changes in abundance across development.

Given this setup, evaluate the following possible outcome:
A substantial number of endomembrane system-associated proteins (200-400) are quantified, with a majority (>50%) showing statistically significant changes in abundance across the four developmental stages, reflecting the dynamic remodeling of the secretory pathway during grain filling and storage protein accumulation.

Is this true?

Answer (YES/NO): NO